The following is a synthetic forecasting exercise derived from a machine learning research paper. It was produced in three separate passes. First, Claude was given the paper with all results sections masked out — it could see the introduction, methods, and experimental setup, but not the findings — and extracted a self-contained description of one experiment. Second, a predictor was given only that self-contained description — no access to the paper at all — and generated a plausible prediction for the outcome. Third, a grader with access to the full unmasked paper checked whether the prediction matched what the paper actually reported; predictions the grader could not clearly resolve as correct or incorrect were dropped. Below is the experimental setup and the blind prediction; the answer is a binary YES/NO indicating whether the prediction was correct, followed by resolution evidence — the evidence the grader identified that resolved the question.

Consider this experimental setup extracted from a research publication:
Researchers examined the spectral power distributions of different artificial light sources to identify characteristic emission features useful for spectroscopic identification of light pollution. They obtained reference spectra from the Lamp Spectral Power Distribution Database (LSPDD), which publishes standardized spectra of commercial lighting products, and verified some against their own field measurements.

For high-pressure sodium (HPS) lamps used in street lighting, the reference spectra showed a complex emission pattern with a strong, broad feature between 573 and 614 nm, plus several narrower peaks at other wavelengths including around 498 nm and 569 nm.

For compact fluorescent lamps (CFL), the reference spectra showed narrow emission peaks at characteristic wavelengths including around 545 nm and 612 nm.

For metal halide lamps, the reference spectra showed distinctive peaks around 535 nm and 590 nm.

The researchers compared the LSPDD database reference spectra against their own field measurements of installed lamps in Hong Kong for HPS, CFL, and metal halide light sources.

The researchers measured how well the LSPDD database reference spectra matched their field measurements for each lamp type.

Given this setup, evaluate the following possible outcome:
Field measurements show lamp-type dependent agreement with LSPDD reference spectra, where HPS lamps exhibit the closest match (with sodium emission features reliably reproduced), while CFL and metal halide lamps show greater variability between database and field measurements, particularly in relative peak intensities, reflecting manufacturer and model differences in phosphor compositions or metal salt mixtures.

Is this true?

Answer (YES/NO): NO